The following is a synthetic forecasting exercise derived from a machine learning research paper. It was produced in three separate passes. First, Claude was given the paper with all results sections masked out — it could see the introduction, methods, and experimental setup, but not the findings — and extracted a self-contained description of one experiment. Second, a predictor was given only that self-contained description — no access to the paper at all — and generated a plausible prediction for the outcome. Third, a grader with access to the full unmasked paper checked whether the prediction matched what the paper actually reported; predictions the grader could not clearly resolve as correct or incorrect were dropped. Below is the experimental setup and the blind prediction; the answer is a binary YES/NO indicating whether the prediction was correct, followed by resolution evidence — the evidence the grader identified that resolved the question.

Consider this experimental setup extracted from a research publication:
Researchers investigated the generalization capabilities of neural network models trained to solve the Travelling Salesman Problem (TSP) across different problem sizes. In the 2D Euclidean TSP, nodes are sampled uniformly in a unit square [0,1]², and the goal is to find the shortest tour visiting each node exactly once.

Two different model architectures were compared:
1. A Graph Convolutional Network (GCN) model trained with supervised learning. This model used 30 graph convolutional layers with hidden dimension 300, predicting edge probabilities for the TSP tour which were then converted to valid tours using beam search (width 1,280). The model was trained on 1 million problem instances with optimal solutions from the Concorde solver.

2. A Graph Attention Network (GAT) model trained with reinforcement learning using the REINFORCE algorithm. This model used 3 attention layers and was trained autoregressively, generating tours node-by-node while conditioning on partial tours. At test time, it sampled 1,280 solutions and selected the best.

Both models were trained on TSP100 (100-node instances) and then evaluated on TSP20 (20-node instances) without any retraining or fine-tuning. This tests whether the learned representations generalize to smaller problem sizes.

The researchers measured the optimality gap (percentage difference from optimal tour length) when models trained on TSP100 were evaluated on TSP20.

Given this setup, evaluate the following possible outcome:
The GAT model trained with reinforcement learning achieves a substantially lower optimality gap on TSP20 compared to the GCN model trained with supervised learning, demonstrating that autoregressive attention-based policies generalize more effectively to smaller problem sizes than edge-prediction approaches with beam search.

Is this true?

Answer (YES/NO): YES